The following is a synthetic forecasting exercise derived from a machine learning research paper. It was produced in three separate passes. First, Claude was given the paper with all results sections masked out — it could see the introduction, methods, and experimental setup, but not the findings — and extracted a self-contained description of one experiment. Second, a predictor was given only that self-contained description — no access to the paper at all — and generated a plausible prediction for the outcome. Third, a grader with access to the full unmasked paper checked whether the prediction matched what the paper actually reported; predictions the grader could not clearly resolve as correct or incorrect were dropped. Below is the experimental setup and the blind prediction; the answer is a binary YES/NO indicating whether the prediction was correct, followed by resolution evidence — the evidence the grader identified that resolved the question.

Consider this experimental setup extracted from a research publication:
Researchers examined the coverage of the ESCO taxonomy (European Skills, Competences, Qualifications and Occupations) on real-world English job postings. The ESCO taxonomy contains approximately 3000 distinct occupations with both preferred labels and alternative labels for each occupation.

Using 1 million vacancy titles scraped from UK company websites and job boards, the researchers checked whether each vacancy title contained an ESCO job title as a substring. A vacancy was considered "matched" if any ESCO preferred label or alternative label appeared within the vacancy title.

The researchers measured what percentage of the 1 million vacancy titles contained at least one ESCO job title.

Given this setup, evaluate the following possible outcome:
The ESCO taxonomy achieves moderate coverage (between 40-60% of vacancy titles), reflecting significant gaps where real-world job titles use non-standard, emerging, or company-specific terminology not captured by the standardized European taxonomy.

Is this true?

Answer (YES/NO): YES